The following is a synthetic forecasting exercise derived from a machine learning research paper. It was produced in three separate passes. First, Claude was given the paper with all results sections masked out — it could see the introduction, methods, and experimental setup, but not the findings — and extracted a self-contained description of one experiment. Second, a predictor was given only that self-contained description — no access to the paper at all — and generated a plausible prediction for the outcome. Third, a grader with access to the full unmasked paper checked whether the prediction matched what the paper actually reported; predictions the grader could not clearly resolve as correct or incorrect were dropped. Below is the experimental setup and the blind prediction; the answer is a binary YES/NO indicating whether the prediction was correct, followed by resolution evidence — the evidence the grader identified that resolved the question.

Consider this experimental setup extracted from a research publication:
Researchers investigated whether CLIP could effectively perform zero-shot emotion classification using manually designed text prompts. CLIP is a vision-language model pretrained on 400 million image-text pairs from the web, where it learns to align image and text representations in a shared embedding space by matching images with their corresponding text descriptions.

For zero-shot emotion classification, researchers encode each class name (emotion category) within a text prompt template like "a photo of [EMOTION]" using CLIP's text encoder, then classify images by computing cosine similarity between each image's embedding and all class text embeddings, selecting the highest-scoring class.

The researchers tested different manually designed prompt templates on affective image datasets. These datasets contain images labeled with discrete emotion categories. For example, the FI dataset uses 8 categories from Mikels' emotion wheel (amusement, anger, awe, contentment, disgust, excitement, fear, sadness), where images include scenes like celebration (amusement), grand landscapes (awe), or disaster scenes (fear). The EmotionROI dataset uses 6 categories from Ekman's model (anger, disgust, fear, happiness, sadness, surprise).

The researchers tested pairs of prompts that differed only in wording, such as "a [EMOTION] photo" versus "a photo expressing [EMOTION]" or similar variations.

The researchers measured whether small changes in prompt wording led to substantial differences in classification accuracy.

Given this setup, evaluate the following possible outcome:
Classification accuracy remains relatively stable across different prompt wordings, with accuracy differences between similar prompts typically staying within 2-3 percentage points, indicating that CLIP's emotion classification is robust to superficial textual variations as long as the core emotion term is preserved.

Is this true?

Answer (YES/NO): NO